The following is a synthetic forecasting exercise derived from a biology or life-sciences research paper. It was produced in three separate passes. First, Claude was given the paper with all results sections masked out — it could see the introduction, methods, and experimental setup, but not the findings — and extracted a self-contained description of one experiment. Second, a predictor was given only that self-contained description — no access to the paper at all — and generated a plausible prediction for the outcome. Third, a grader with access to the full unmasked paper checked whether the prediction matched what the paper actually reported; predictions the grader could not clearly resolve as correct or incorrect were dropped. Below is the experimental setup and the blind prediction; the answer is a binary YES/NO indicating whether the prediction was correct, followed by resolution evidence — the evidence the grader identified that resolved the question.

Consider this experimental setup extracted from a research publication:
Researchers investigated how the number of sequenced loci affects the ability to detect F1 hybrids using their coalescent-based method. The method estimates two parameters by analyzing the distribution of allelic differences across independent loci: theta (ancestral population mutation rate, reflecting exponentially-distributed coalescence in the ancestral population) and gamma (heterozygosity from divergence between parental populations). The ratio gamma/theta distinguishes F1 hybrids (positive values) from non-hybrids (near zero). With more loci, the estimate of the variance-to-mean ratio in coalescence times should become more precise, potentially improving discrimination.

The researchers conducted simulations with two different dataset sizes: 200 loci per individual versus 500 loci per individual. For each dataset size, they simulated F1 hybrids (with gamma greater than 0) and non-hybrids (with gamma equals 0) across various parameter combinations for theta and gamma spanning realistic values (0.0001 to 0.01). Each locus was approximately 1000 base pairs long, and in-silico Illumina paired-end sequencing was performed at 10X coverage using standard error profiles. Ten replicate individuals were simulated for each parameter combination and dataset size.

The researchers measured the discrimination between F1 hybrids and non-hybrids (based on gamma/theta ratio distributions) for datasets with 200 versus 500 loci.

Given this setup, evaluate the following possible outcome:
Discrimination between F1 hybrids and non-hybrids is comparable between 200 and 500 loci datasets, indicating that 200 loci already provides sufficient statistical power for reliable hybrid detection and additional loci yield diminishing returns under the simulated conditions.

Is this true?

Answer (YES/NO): YES